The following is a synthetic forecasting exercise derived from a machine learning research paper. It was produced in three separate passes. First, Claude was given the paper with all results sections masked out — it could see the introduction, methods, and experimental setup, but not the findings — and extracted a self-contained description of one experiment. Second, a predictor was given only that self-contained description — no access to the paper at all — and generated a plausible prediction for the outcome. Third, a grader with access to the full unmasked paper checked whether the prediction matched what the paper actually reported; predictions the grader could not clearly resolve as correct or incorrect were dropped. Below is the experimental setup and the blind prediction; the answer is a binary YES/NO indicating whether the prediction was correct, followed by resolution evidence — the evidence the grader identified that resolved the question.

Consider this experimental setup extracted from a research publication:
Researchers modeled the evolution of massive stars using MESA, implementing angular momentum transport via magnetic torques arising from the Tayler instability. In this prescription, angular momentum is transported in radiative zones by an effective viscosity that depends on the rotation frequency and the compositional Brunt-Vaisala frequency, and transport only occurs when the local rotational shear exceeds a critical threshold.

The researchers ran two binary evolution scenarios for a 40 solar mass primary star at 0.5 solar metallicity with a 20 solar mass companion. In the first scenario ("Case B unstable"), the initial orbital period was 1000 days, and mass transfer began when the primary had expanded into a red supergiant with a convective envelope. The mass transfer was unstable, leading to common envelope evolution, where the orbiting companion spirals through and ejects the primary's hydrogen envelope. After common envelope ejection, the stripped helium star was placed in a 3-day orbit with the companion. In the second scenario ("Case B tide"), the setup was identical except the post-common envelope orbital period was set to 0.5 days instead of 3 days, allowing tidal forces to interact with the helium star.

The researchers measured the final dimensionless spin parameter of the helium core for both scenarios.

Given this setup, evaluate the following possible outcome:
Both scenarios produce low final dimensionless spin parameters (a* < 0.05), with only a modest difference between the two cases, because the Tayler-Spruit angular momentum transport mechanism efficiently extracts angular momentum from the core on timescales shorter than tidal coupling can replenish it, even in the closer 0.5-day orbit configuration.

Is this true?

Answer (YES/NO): NO